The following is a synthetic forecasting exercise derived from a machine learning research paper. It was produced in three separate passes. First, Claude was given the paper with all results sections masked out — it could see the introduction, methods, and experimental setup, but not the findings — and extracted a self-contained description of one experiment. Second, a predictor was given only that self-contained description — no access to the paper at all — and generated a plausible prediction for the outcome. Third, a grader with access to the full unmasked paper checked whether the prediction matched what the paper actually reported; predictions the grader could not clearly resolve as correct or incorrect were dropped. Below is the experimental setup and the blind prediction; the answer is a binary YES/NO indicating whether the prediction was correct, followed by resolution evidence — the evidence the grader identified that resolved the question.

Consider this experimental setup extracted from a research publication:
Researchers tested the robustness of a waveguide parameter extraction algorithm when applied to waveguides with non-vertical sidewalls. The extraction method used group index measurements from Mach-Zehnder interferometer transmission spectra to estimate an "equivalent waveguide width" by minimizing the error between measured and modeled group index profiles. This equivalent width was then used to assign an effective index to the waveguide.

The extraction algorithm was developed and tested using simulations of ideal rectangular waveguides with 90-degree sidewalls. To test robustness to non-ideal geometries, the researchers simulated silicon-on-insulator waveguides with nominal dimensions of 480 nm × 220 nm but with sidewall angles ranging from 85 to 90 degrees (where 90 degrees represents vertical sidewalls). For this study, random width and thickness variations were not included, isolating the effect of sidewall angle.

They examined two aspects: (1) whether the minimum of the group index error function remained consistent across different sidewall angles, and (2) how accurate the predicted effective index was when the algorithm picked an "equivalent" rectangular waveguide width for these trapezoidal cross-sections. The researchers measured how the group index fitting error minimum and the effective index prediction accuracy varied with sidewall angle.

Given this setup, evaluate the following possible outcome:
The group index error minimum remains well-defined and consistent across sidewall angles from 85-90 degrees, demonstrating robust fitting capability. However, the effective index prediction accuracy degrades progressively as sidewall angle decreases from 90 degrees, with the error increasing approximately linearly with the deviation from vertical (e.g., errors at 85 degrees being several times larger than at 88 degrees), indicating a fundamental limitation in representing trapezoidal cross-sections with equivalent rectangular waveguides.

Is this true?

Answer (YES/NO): NO